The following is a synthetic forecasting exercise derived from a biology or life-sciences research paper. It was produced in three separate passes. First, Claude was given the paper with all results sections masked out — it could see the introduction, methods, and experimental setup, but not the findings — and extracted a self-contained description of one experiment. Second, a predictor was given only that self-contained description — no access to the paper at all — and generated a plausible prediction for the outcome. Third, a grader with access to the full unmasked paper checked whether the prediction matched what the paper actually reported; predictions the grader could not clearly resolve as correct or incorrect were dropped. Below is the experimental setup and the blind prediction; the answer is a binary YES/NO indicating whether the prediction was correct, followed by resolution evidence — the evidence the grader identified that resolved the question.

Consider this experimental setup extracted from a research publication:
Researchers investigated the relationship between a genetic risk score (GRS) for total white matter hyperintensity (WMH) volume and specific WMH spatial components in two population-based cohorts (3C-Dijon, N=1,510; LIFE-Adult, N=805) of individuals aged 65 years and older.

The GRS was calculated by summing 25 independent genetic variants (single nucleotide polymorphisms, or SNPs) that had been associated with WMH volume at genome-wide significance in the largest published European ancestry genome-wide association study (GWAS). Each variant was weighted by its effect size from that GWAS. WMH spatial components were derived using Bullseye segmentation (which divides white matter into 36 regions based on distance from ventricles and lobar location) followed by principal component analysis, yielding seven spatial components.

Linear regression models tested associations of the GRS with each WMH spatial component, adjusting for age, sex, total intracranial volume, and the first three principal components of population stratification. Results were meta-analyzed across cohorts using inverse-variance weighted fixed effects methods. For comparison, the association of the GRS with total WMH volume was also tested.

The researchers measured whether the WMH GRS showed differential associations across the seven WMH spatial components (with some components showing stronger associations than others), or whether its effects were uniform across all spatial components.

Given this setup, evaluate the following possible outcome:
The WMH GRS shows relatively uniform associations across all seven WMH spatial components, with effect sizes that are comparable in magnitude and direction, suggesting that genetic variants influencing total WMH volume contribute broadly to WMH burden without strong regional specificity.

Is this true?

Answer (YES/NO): NO